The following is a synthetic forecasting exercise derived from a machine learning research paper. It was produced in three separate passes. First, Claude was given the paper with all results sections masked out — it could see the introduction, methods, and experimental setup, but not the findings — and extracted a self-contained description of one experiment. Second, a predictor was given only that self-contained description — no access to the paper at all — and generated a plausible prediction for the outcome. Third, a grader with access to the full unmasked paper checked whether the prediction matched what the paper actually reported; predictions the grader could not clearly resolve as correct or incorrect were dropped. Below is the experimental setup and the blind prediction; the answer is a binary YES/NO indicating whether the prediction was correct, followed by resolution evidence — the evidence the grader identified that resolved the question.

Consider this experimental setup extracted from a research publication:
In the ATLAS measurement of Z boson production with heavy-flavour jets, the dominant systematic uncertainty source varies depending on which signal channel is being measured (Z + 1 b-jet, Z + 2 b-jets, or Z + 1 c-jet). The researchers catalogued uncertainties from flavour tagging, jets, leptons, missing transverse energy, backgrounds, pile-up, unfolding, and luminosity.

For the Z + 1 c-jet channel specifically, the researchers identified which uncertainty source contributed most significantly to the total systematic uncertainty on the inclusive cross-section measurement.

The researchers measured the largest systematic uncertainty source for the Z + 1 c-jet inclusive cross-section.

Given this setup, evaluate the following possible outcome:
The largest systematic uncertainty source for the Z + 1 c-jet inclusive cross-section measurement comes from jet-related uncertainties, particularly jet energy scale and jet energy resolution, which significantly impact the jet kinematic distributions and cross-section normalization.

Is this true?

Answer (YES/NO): NO